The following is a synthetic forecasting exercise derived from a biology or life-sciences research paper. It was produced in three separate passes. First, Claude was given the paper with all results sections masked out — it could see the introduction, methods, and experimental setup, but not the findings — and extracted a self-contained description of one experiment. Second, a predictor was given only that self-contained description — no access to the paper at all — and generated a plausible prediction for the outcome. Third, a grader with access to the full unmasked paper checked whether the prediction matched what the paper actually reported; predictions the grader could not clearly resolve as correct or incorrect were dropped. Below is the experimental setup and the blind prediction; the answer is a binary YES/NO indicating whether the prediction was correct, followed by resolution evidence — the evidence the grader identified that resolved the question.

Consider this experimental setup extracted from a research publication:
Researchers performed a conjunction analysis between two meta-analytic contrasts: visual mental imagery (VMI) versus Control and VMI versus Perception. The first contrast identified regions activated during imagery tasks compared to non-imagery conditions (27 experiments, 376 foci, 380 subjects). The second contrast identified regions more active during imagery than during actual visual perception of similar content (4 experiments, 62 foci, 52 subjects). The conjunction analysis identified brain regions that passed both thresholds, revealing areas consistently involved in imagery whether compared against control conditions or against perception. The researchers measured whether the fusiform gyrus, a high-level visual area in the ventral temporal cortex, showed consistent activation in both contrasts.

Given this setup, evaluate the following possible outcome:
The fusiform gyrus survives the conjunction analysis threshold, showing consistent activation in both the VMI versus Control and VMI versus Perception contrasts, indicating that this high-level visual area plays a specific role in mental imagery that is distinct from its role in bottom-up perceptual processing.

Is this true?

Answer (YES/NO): NO